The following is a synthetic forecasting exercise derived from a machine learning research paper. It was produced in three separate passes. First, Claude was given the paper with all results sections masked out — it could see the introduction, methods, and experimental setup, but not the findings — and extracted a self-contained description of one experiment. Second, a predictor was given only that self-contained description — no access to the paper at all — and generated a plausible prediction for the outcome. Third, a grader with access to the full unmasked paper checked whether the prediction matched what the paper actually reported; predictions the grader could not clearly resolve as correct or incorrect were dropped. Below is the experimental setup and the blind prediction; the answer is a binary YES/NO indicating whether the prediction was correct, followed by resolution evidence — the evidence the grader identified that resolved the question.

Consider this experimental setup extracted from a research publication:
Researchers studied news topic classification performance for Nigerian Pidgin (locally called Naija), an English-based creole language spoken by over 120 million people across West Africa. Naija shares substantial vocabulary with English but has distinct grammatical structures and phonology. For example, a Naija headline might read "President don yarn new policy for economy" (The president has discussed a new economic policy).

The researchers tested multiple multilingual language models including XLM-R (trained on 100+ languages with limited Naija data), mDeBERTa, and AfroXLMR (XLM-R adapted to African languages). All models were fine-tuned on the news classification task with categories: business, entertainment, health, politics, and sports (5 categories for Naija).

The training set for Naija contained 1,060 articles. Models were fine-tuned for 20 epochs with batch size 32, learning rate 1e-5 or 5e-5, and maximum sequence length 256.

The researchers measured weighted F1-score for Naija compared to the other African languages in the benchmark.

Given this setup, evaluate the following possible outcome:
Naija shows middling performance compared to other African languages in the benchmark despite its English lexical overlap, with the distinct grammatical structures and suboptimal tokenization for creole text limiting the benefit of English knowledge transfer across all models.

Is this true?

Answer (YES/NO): NO